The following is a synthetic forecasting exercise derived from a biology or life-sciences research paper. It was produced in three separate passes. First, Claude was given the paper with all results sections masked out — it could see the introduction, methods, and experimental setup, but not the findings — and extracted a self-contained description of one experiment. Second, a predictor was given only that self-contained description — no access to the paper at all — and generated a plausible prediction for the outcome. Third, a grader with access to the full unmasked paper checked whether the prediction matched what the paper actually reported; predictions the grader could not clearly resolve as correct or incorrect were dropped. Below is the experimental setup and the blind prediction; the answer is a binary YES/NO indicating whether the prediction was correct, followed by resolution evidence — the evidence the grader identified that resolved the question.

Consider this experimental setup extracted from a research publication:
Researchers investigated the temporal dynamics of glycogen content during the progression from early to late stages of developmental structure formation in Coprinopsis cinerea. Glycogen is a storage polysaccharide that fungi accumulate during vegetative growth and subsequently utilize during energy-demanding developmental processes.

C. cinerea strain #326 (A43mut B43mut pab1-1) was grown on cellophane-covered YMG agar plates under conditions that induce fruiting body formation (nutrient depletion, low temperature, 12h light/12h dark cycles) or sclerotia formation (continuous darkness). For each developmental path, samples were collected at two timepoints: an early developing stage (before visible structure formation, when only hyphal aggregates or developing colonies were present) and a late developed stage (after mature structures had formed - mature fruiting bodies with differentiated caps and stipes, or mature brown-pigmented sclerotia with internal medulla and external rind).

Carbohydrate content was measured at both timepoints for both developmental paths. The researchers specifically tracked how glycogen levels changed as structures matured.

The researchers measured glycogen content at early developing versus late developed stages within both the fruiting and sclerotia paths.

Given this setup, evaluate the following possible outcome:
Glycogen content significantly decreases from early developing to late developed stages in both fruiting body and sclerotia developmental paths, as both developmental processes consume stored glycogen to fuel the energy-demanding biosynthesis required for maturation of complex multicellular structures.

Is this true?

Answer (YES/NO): NO